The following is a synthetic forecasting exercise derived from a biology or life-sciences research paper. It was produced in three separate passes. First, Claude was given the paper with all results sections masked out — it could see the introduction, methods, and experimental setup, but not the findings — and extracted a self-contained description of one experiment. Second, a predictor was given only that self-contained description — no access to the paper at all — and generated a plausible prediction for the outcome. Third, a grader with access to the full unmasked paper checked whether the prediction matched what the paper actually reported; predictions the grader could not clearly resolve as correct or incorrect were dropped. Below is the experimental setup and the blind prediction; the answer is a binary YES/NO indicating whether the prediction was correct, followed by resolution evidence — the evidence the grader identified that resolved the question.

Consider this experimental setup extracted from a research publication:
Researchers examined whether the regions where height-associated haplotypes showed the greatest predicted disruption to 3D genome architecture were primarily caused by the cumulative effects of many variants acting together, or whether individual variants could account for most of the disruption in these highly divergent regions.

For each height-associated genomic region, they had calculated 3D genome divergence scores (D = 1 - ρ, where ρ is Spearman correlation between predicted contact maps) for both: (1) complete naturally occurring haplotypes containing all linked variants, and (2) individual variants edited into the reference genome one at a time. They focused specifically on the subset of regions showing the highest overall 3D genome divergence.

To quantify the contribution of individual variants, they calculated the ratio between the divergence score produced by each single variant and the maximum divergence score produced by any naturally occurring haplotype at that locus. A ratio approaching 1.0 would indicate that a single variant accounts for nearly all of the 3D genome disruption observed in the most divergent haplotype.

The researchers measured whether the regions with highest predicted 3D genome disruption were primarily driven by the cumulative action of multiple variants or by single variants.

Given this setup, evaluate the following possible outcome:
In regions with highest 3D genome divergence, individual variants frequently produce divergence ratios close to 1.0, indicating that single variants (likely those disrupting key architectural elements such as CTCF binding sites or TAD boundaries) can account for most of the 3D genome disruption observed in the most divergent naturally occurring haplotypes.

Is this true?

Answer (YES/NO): YES